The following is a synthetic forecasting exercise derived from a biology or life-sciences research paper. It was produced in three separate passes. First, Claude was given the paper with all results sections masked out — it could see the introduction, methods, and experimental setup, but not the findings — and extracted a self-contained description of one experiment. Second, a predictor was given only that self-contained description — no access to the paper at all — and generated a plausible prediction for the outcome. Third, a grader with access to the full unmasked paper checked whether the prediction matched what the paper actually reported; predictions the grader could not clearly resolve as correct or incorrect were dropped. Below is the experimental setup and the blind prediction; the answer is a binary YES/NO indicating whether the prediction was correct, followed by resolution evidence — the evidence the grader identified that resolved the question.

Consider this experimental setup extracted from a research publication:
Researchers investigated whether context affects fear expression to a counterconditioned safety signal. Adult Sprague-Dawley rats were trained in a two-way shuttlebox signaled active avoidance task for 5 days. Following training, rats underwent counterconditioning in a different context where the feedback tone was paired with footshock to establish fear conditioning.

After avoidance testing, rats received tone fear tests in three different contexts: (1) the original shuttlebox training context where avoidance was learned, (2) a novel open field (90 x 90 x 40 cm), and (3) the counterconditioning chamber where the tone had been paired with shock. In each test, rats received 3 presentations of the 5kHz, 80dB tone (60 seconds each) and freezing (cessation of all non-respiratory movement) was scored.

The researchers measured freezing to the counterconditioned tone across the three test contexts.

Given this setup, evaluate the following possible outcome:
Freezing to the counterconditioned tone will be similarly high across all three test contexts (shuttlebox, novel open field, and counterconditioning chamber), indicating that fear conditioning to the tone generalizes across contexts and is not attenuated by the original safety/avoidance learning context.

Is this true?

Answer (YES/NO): NO